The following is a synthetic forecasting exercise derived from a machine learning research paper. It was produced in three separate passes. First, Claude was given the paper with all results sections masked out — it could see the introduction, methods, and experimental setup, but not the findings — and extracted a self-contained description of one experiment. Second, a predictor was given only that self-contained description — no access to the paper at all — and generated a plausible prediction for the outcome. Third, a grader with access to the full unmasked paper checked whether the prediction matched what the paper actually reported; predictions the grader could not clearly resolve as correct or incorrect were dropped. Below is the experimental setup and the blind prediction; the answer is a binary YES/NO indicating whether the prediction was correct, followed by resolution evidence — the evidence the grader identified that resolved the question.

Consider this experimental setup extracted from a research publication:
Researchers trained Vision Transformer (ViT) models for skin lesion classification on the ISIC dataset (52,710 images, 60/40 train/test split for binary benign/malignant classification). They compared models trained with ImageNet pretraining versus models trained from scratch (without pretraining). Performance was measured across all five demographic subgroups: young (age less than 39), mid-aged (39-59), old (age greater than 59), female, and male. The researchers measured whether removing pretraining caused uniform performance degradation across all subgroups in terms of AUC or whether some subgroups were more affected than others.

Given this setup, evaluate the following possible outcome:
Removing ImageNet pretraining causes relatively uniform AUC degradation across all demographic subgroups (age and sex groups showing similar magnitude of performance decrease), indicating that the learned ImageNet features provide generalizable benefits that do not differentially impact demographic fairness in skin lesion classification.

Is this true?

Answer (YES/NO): NO